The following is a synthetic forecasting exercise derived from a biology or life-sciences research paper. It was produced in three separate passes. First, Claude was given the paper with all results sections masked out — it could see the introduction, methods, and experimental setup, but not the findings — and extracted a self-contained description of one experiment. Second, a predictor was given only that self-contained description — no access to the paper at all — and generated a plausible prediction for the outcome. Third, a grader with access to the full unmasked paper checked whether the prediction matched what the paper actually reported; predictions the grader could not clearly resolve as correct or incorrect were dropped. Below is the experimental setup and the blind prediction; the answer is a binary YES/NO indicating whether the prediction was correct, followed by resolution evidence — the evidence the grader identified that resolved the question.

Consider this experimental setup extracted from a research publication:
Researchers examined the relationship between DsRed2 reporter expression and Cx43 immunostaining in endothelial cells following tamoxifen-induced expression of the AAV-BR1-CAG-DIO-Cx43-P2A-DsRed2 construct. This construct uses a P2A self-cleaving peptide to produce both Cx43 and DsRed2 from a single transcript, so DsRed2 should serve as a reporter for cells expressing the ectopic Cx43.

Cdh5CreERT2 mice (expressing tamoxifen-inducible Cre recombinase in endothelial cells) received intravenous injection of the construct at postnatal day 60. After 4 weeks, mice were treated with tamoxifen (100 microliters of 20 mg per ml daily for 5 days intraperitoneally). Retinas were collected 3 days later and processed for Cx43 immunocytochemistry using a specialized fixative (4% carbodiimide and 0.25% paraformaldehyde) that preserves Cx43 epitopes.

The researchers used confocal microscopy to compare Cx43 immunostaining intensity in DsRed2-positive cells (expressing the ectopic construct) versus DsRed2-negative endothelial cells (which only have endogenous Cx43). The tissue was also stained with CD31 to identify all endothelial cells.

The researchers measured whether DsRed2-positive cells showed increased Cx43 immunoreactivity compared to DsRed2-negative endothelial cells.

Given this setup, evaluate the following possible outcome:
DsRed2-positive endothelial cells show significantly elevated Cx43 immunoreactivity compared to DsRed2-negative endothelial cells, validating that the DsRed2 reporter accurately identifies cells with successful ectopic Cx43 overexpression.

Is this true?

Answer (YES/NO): NO